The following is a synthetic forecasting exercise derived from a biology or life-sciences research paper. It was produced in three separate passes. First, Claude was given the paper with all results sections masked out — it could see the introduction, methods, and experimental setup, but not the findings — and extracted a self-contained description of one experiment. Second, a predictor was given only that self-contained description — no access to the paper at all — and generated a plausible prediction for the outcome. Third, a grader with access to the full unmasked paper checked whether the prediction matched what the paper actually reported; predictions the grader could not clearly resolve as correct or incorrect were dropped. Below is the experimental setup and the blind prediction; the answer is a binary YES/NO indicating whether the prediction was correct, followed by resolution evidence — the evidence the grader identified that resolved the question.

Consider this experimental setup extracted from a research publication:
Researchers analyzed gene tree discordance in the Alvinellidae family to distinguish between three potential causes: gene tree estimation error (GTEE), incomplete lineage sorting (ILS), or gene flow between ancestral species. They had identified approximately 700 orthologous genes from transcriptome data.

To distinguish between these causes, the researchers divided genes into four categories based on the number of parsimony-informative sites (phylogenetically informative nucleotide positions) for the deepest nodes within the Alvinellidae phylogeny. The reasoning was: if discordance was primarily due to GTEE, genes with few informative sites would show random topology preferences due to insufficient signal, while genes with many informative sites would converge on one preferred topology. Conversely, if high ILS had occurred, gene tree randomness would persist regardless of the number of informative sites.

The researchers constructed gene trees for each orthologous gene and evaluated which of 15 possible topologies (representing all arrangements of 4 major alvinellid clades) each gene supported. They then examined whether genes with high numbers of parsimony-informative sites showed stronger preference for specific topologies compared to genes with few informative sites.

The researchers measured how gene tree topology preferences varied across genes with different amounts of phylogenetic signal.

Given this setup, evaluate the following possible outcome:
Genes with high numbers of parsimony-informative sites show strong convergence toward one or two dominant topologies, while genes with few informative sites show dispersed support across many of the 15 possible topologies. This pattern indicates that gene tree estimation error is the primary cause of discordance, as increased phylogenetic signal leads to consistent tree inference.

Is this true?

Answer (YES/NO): NO